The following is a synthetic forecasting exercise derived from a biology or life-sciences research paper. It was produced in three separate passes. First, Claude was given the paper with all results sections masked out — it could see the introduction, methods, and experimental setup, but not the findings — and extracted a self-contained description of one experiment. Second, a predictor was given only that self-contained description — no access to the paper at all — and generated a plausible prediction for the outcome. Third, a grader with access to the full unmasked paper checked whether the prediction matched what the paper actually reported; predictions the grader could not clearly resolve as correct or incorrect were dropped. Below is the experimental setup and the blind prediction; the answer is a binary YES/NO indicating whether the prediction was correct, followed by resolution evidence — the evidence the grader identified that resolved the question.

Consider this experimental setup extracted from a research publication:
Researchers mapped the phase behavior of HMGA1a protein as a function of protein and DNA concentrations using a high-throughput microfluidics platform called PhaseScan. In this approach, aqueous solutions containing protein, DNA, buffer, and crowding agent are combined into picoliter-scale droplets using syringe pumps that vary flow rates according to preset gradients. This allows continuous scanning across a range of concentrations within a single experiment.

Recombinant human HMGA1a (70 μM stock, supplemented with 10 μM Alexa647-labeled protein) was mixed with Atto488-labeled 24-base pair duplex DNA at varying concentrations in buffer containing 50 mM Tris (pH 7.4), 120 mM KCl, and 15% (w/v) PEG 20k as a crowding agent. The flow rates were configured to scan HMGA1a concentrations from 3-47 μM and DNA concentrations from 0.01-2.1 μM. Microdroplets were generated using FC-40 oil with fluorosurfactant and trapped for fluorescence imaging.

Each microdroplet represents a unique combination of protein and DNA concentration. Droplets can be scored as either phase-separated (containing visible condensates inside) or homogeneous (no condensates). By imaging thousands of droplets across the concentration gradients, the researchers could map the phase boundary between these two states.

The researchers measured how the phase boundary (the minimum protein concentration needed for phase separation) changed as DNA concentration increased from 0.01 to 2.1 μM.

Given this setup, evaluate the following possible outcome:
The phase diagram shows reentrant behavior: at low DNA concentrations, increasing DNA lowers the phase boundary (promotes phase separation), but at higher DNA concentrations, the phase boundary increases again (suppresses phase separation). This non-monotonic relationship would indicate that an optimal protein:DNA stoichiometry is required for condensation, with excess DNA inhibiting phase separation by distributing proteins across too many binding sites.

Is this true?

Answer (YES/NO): YES